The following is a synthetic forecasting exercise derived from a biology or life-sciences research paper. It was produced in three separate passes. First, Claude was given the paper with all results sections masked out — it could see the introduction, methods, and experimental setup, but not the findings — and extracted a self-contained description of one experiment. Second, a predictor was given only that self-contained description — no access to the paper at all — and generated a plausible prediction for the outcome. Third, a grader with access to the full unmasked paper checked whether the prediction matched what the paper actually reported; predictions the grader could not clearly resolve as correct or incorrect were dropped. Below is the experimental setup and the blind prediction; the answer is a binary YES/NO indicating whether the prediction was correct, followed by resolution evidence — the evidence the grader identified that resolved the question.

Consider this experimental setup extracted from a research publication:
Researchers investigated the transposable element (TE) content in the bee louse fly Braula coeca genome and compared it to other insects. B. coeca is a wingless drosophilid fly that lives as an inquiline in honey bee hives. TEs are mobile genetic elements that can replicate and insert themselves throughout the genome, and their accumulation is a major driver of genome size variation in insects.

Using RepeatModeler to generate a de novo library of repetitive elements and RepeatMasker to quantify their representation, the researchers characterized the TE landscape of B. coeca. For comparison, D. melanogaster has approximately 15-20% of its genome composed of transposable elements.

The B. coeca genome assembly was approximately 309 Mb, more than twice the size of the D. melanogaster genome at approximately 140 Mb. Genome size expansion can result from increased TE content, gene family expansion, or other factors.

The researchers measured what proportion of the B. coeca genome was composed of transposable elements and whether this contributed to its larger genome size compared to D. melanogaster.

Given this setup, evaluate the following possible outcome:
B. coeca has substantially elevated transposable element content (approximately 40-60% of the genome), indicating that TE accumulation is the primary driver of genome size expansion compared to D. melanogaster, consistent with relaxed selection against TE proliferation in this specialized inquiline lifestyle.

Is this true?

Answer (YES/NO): YES